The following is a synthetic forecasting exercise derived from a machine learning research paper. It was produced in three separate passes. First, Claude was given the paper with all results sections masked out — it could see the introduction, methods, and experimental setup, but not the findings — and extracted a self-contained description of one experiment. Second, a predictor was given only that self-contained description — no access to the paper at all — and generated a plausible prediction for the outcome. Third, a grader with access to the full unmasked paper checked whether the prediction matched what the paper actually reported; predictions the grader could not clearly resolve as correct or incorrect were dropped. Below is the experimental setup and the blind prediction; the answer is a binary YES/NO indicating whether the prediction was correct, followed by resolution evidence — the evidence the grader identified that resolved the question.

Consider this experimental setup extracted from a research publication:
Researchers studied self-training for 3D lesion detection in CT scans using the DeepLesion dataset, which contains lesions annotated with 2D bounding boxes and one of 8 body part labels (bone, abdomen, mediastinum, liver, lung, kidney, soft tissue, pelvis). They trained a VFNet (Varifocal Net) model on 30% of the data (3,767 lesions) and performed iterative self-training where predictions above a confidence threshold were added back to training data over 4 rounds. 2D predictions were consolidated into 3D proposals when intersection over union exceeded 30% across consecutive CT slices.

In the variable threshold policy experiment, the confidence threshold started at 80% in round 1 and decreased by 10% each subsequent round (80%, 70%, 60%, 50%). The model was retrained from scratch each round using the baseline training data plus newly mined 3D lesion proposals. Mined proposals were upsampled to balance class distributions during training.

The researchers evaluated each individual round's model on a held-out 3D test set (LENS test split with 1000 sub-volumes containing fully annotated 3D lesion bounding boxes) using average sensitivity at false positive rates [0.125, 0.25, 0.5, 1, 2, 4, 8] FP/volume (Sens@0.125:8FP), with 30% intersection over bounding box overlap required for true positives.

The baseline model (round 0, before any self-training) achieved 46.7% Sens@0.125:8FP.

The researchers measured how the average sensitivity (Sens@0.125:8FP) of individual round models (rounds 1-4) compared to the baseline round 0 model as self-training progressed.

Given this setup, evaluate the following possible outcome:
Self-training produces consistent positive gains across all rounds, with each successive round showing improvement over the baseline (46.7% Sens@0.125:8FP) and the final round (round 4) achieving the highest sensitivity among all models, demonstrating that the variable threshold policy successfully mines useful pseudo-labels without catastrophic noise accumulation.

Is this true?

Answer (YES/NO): NO